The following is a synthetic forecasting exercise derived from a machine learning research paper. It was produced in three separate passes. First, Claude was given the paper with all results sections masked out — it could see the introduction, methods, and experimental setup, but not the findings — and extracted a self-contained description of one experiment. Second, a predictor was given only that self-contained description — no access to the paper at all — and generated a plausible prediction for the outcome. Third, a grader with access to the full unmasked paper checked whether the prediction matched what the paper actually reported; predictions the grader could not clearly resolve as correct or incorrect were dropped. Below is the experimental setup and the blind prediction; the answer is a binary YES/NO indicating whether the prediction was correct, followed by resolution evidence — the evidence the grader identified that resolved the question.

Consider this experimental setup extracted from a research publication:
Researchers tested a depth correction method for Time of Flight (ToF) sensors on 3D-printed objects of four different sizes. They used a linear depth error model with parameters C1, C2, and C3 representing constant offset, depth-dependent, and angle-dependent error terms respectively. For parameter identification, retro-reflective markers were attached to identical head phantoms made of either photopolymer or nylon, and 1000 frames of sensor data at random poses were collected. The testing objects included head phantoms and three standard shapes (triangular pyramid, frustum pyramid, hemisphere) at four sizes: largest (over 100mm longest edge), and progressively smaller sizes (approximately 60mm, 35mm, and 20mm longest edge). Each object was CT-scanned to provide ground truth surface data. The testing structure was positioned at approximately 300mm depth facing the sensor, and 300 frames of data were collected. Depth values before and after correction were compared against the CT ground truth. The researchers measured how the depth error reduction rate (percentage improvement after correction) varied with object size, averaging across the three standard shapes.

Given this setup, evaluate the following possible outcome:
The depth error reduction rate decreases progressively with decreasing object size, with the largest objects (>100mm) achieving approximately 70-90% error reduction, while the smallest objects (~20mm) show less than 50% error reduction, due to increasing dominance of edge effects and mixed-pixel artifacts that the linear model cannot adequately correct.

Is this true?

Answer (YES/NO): YES